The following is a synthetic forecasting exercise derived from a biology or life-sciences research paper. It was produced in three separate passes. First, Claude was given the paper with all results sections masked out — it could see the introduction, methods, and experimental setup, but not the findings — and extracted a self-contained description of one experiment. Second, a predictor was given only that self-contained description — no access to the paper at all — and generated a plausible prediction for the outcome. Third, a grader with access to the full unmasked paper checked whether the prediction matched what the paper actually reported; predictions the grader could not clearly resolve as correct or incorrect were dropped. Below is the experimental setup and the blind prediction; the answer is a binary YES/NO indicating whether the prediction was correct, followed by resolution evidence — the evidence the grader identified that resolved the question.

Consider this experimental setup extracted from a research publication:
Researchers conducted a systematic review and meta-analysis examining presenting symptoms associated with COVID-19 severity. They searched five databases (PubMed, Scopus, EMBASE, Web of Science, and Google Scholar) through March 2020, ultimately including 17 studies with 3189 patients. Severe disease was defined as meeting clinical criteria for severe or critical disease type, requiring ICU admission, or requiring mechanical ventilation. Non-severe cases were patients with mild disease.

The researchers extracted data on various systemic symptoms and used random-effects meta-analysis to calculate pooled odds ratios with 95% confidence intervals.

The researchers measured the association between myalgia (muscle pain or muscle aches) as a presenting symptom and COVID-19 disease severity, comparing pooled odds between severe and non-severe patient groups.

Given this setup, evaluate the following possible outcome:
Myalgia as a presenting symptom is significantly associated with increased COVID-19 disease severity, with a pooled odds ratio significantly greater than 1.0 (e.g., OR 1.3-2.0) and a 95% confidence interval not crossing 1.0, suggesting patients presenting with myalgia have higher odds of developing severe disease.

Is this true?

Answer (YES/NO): NO